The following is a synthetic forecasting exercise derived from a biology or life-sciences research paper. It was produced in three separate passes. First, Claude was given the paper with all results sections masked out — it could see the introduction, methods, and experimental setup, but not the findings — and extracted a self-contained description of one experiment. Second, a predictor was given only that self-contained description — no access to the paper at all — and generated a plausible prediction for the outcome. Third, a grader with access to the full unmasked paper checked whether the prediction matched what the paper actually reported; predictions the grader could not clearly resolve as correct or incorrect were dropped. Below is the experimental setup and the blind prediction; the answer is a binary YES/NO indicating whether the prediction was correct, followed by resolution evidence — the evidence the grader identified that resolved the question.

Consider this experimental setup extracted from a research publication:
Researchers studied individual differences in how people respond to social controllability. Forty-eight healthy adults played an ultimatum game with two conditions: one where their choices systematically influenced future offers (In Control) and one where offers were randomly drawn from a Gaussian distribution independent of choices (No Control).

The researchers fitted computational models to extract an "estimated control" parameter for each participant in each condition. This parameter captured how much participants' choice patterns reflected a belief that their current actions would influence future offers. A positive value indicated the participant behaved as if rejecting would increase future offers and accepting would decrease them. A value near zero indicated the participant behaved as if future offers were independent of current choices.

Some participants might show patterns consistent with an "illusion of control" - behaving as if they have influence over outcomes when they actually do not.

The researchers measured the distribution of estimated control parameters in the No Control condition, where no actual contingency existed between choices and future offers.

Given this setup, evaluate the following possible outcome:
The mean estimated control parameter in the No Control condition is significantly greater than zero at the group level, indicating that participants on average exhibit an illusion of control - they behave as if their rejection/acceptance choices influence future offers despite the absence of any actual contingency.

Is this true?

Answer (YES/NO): YES